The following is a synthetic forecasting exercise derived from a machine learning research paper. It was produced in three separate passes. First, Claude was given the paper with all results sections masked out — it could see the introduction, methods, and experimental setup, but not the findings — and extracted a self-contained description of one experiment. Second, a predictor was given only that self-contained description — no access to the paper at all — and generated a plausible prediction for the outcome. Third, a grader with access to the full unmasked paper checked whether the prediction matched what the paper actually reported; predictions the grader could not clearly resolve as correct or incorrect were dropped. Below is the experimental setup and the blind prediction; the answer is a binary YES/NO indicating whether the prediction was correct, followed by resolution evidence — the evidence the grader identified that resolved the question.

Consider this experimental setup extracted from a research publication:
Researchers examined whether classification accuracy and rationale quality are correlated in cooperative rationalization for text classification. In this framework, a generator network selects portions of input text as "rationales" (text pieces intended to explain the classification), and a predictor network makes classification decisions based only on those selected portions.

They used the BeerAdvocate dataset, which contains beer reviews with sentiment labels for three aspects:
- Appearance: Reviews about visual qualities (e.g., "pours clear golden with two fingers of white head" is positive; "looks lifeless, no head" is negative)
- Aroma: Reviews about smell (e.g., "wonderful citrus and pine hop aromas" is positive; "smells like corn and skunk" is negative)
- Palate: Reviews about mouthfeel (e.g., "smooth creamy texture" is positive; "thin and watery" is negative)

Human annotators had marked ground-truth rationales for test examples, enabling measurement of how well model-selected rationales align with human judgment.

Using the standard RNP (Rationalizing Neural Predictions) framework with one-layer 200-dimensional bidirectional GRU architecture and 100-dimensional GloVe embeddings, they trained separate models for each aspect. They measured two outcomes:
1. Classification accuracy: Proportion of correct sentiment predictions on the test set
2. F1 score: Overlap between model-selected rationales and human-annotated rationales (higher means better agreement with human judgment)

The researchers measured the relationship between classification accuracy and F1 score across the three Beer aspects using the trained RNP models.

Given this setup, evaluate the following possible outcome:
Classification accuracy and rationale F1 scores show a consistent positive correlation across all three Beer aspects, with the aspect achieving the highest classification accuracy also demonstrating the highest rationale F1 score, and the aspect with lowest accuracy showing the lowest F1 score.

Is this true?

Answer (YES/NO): NO